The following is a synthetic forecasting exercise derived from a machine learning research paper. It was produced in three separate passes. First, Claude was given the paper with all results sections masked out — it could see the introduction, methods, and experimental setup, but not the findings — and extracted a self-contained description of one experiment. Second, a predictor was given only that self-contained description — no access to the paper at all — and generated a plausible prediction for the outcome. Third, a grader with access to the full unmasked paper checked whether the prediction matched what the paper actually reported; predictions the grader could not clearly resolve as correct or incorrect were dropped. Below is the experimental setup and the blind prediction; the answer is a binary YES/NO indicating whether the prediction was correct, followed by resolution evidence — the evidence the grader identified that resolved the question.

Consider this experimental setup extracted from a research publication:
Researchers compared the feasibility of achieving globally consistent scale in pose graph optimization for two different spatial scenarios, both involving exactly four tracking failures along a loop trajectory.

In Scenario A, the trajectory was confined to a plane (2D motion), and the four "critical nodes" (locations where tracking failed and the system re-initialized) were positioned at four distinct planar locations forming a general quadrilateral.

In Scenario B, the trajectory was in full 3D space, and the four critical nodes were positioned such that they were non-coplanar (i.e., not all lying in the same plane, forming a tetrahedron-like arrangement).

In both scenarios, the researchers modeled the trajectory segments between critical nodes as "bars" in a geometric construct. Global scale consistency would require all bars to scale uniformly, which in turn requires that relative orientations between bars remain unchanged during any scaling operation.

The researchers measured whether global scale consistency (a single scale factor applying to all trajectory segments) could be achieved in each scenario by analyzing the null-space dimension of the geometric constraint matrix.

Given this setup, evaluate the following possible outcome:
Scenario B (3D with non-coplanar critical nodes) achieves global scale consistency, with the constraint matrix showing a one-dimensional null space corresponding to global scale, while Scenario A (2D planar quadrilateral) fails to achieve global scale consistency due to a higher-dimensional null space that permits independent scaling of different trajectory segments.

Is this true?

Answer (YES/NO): YES